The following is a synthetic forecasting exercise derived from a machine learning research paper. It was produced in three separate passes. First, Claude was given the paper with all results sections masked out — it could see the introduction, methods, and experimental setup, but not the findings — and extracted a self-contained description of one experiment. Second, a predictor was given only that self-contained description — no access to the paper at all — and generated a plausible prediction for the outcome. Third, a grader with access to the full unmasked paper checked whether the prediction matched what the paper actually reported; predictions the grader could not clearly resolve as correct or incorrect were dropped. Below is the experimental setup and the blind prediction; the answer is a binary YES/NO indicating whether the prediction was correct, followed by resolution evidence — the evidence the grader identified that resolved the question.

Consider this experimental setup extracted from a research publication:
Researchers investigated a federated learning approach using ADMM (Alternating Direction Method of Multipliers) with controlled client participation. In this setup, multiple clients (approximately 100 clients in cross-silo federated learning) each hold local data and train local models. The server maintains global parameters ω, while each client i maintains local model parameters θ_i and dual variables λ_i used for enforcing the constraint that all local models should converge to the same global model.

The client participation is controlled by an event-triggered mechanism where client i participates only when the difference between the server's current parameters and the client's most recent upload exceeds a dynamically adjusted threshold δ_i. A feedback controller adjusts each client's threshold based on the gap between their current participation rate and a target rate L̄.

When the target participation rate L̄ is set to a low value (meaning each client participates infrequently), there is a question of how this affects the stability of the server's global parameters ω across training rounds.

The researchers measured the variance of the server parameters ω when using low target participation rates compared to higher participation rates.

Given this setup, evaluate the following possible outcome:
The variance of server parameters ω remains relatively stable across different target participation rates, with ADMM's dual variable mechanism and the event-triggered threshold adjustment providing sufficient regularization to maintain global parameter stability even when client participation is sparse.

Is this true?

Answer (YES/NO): YES